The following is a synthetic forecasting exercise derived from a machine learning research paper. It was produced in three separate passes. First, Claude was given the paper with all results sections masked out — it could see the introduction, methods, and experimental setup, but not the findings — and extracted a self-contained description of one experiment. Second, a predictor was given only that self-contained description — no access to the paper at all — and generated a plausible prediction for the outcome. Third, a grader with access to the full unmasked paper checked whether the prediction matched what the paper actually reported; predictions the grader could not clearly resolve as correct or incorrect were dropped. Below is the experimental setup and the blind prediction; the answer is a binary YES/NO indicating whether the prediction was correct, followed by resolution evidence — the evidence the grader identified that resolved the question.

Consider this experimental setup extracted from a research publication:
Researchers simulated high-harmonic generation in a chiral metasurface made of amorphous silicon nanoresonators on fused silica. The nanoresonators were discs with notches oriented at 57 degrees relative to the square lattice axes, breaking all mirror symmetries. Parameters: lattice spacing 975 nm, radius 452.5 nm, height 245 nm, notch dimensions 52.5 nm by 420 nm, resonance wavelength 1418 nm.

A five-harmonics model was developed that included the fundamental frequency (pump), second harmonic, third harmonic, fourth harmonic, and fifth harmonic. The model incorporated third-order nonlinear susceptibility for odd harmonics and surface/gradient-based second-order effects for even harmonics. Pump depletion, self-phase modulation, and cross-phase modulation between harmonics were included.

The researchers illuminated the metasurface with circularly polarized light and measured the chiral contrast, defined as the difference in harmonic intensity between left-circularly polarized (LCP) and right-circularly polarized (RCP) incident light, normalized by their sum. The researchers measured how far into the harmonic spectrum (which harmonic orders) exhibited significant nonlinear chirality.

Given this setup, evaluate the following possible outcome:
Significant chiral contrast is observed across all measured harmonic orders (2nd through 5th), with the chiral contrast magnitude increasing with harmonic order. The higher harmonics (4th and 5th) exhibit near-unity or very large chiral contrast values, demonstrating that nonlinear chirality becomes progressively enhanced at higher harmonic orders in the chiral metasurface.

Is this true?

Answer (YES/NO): YES